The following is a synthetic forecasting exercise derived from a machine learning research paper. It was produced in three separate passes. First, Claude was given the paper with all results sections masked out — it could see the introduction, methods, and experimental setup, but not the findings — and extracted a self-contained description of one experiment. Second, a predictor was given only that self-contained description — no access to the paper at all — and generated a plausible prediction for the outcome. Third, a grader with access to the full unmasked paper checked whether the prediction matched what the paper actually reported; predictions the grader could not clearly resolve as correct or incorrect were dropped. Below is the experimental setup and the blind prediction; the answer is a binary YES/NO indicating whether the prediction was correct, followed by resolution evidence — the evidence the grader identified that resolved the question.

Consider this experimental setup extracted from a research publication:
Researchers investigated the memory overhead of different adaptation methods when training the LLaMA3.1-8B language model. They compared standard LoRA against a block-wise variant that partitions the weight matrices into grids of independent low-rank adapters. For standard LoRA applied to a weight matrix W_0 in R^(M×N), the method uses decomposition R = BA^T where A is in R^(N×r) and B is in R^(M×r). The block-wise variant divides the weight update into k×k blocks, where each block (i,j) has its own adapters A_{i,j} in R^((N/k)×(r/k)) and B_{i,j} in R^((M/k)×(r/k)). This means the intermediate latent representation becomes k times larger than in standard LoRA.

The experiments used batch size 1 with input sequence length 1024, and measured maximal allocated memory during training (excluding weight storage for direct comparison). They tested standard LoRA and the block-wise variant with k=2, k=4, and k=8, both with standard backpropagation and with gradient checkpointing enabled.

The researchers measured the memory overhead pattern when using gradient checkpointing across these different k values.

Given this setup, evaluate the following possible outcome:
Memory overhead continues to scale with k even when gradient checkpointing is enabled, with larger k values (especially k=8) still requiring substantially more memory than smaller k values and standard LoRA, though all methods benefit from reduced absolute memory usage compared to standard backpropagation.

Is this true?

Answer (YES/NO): NO